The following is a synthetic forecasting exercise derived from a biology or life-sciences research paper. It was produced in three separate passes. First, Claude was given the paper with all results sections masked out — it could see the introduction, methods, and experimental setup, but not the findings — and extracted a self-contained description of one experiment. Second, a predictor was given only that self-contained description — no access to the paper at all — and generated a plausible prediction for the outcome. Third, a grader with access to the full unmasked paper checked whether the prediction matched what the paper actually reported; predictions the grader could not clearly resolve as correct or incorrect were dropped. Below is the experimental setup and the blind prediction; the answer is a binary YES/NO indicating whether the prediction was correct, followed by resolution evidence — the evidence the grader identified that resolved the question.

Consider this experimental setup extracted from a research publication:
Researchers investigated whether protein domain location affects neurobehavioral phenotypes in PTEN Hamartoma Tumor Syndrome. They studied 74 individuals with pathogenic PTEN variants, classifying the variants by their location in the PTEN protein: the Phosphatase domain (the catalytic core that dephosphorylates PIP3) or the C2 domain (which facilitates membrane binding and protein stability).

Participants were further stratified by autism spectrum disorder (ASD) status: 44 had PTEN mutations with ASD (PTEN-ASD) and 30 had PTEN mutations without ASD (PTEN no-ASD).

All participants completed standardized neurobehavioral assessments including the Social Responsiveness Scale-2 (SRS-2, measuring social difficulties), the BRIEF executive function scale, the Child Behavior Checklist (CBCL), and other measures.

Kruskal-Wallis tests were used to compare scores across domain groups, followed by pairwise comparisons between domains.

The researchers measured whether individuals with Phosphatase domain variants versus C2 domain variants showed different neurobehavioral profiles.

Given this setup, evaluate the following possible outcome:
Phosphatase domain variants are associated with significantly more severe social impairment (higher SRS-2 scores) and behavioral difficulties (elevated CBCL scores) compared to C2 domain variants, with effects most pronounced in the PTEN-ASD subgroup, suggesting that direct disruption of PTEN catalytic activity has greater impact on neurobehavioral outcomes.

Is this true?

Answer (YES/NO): NO